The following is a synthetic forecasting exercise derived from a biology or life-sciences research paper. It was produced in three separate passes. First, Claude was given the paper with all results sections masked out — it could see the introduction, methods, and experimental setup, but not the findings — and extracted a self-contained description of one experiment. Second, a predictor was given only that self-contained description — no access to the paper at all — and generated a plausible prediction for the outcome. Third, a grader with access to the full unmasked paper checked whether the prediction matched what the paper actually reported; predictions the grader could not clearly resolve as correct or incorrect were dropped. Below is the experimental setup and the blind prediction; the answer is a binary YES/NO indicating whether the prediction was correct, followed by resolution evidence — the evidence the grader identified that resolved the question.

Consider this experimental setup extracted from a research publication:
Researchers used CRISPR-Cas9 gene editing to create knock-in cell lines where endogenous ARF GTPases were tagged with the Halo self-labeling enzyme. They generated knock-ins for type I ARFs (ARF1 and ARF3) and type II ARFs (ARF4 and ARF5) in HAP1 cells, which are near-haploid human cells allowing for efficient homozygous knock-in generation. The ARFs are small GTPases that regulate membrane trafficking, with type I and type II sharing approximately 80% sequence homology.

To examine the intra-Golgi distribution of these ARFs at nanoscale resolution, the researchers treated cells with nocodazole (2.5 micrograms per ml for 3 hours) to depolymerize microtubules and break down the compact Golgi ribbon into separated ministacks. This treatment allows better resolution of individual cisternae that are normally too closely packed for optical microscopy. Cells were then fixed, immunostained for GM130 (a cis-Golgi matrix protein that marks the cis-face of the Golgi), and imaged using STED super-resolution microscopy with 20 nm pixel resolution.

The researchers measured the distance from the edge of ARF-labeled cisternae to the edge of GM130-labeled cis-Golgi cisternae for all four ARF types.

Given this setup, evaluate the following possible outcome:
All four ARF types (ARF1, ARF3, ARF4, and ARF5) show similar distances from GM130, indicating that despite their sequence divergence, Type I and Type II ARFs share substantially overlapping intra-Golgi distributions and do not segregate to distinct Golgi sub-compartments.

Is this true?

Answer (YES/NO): NO